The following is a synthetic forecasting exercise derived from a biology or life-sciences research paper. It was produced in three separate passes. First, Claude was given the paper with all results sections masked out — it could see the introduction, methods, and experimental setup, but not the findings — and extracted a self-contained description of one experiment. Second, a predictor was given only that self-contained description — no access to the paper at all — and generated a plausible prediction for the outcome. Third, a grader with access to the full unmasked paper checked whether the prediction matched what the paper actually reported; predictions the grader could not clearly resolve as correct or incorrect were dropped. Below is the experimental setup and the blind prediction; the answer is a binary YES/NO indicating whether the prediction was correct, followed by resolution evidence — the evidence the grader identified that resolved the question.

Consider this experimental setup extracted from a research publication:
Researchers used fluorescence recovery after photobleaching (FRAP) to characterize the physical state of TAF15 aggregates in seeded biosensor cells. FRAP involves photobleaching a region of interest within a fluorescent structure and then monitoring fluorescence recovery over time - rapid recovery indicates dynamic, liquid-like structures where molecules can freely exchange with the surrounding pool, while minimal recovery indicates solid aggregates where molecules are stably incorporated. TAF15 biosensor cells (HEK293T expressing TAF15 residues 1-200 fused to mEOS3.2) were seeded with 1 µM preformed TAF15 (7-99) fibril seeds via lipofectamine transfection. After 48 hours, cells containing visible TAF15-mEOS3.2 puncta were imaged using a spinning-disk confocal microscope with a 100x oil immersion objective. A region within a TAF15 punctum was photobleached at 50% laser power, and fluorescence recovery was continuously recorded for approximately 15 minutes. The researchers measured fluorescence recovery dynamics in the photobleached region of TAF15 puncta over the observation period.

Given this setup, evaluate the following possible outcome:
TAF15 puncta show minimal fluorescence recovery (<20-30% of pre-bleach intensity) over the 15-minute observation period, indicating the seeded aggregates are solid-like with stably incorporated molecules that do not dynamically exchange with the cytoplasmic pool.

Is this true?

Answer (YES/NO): YES